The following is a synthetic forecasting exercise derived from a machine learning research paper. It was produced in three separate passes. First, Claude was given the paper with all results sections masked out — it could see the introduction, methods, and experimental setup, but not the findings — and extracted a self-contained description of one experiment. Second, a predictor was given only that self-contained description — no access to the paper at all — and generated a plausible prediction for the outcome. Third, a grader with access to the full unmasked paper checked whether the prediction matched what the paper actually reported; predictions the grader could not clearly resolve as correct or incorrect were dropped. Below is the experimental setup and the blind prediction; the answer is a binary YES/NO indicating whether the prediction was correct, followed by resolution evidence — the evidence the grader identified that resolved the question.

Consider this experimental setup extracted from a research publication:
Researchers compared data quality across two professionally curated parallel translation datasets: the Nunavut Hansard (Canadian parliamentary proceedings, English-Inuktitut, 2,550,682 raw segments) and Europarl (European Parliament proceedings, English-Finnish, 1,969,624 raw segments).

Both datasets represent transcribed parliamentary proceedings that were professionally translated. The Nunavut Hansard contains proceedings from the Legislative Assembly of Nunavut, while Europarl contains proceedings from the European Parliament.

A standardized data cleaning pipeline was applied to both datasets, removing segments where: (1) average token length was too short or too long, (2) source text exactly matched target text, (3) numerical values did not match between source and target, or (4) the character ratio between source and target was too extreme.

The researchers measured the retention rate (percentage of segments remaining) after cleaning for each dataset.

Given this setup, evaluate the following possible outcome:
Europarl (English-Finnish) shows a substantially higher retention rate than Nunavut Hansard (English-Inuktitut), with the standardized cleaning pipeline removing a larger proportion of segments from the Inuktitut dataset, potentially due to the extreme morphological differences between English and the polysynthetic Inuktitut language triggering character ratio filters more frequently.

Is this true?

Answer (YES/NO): YES